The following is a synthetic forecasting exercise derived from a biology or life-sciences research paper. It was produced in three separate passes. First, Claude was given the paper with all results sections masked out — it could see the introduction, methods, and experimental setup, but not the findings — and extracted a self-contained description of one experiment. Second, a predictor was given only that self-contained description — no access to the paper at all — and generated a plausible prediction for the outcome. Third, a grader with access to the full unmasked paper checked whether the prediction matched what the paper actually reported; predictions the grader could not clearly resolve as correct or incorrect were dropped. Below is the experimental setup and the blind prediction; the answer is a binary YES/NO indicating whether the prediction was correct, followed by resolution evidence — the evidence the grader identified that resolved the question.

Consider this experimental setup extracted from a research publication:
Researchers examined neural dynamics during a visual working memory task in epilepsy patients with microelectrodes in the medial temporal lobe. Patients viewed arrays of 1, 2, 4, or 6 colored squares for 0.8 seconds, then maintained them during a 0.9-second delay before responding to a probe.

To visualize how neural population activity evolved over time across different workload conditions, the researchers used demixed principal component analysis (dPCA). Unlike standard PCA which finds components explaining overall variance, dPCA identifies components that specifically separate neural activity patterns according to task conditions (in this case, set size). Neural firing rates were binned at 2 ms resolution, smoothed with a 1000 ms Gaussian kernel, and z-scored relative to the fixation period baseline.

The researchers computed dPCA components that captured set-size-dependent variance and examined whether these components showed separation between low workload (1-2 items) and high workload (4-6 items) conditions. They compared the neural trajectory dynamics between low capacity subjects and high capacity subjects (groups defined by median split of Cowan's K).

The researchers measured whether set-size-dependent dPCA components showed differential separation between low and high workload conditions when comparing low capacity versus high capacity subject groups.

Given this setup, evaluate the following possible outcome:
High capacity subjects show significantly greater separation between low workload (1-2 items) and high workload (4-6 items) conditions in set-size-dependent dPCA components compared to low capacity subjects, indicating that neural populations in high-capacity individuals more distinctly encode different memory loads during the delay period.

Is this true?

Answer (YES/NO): NO